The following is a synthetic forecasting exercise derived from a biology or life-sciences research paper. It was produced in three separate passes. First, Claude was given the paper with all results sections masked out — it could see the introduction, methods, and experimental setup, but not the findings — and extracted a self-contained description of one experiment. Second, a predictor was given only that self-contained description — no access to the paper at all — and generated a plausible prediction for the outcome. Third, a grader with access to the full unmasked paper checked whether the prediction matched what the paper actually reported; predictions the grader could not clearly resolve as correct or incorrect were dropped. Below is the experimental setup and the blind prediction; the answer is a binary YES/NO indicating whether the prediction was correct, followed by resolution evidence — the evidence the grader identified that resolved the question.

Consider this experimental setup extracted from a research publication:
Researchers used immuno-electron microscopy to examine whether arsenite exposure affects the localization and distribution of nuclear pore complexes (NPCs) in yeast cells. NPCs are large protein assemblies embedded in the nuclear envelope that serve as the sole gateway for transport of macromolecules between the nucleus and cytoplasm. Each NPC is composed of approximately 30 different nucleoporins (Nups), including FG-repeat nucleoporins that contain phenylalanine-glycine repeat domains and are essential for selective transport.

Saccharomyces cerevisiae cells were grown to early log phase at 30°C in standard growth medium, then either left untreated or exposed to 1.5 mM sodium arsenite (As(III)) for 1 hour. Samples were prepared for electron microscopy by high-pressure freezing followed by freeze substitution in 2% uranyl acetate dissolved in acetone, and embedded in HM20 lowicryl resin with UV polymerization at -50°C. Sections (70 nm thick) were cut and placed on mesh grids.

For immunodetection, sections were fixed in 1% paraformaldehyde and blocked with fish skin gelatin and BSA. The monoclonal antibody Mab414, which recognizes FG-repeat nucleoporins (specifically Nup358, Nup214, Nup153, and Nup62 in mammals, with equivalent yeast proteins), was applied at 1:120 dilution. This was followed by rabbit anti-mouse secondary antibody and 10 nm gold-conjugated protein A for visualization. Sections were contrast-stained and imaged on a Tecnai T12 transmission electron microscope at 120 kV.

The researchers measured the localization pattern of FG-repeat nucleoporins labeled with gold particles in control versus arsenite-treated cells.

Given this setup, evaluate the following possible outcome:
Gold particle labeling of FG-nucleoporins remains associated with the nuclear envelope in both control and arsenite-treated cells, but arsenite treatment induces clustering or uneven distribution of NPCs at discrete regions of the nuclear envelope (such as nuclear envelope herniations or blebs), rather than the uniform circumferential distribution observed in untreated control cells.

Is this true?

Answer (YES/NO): NO